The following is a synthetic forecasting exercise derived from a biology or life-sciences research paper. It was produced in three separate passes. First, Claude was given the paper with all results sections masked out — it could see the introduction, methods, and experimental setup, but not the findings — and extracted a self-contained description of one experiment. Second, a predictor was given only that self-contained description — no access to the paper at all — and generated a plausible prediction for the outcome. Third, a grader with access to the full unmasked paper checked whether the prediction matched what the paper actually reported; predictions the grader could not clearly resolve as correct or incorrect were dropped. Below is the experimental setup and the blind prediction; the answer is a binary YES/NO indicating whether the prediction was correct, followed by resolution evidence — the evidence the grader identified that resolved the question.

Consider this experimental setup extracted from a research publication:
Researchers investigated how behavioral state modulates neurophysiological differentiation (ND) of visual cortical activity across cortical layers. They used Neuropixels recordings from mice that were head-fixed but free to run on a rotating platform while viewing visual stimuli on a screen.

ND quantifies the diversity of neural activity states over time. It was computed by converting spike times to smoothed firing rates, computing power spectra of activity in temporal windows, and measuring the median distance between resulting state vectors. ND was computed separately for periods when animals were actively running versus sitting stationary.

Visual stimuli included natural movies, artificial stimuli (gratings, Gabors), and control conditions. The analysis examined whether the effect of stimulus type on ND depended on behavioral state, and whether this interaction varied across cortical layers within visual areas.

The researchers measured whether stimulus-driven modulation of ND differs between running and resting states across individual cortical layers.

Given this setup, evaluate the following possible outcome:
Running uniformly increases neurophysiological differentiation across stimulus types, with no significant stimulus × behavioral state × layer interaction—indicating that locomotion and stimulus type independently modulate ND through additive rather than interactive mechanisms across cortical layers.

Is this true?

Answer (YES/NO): NO